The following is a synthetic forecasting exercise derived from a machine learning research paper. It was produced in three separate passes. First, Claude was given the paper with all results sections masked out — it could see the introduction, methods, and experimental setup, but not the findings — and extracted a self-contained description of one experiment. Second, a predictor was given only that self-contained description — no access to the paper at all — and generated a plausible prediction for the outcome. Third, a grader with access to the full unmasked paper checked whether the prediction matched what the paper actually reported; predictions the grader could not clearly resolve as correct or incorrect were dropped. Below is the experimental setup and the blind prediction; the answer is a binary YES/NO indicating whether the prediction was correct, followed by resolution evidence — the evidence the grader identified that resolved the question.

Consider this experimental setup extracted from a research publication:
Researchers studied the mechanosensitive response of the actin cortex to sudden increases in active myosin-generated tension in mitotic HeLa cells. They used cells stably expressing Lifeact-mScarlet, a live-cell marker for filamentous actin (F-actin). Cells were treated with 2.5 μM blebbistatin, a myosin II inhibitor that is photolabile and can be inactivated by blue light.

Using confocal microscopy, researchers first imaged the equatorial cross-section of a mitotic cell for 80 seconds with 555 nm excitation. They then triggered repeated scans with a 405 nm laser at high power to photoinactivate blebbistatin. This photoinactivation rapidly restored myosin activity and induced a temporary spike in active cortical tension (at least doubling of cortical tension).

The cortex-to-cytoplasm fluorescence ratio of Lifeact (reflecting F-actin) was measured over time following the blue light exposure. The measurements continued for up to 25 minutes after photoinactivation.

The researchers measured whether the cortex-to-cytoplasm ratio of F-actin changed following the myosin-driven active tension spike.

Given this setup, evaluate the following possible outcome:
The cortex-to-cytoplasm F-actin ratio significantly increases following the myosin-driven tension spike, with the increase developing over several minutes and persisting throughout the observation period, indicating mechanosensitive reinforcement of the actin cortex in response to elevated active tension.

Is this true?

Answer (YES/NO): YES